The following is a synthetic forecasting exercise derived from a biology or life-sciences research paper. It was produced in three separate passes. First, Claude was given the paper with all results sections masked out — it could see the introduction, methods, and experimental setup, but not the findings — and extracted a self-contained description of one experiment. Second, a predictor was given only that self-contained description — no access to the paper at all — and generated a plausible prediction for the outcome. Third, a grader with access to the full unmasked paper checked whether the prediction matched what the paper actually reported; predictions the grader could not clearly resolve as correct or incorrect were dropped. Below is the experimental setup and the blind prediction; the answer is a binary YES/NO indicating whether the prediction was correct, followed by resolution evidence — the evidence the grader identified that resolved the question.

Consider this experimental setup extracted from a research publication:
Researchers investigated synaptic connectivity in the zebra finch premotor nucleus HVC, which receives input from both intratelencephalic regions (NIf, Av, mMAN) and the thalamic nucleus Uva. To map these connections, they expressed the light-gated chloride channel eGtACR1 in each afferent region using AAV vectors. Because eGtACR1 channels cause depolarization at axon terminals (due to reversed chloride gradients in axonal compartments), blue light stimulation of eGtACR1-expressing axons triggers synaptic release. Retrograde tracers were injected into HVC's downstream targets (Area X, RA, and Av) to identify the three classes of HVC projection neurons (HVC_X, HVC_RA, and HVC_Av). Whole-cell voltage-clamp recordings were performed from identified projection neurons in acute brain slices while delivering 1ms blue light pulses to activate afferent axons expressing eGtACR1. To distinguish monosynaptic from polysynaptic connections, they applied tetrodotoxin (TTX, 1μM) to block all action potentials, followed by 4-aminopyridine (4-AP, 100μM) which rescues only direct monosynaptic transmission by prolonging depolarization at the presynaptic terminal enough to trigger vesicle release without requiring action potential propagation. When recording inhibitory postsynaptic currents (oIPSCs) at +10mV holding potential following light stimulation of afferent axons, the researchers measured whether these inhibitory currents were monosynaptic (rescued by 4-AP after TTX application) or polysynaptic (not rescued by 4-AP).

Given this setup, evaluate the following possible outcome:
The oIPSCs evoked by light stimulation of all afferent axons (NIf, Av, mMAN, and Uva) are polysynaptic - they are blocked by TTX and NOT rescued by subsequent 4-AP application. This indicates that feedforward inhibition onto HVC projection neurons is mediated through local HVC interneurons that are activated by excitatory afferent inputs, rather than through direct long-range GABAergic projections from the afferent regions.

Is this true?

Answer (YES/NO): YES